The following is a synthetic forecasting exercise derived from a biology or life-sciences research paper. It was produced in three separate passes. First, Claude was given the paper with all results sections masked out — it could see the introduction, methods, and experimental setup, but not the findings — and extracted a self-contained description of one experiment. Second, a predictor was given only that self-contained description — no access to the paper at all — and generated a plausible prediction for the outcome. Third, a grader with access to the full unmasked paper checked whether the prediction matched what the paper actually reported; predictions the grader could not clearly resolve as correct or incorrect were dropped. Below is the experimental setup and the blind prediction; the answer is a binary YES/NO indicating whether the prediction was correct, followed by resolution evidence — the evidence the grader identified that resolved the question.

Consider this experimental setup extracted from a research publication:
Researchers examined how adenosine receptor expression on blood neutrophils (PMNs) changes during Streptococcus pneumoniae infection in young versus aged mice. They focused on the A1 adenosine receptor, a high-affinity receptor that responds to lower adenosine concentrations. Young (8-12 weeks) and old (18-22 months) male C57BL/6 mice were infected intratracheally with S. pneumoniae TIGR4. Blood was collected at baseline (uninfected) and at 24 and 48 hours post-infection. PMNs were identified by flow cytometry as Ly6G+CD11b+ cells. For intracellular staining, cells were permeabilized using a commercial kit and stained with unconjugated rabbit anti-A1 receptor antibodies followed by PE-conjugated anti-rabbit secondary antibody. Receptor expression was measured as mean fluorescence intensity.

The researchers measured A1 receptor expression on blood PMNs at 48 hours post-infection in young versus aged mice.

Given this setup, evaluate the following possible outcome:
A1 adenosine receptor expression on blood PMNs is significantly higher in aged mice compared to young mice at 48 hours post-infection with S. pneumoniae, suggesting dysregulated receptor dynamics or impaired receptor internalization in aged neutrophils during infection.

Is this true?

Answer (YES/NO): NO